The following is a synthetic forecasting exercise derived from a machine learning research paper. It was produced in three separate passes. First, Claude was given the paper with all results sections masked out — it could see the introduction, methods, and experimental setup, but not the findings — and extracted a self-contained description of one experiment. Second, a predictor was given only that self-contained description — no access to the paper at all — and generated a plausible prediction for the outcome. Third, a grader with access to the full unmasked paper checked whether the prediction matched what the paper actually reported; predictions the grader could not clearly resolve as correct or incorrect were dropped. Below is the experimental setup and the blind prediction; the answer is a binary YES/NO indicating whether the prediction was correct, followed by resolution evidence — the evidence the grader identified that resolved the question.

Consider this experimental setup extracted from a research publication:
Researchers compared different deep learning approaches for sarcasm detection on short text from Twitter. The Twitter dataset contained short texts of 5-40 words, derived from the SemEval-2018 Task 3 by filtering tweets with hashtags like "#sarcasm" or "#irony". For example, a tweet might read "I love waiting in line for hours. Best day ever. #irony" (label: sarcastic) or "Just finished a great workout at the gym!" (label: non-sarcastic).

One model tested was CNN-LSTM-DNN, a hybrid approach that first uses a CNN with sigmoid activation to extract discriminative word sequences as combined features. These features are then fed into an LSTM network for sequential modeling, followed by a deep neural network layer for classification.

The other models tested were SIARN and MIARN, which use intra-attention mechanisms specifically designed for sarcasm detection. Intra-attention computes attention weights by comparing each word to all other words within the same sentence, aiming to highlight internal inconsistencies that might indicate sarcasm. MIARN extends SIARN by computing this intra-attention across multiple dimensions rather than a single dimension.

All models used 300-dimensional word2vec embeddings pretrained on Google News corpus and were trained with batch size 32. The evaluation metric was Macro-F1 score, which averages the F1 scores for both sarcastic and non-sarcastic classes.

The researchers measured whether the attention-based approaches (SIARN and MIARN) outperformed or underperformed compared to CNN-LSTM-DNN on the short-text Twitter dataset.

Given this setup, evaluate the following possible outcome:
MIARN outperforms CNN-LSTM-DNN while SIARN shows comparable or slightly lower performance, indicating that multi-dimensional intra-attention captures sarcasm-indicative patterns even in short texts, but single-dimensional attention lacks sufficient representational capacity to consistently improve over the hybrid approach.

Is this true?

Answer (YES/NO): NO